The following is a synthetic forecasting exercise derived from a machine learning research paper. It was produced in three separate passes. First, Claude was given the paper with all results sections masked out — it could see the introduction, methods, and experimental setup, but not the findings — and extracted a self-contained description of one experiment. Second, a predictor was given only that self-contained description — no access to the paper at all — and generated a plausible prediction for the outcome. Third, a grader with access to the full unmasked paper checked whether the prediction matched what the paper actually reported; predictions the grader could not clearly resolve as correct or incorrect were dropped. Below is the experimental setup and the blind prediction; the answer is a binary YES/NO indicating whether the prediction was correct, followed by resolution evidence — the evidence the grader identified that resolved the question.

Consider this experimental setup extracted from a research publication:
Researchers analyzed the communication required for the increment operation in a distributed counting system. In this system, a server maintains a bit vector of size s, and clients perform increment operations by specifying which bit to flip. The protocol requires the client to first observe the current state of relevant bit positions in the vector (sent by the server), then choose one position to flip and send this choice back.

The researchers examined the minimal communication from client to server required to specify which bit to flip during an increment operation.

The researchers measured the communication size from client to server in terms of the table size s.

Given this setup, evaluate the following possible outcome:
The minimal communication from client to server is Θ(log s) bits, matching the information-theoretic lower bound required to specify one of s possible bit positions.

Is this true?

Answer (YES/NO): YES